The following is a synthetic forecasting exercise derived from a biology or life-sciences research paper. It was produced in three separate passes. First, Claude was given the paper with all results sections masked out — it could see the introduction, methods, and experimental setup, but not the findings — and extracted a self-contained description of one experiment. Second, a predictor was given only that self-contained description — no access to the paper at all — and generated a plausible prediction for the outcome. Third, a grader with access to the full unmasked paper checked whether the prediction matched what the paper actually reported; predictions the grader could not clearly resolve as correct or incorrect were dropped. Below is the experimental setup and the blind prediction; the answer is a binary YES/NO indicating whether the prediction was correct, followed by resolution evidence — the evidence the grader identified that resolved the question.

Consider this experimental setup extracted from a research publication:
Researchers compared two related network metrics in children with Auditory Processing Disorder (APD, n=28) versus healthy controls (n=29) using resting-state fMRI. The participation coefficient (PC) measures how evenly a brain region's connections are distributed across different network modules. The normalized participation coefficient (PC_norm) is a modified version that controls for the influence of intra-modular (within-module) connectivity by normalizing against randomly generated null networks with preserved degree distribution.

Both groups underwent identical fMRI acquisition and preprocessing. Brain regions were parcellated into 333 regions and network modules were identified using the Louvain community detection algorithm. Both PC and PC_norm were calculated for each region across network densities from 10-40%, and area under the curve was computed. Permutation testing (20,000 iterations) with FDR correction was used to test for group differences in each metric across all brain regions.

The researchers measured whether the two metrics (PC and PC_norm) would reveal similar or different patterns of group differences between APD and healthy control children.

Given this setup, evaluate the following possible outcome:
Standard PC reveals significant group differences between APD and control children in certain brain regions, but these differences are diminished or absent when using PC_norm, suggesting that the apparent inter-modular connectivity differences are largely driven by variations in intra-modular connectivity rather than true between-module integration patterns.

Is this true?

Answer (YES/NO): YES